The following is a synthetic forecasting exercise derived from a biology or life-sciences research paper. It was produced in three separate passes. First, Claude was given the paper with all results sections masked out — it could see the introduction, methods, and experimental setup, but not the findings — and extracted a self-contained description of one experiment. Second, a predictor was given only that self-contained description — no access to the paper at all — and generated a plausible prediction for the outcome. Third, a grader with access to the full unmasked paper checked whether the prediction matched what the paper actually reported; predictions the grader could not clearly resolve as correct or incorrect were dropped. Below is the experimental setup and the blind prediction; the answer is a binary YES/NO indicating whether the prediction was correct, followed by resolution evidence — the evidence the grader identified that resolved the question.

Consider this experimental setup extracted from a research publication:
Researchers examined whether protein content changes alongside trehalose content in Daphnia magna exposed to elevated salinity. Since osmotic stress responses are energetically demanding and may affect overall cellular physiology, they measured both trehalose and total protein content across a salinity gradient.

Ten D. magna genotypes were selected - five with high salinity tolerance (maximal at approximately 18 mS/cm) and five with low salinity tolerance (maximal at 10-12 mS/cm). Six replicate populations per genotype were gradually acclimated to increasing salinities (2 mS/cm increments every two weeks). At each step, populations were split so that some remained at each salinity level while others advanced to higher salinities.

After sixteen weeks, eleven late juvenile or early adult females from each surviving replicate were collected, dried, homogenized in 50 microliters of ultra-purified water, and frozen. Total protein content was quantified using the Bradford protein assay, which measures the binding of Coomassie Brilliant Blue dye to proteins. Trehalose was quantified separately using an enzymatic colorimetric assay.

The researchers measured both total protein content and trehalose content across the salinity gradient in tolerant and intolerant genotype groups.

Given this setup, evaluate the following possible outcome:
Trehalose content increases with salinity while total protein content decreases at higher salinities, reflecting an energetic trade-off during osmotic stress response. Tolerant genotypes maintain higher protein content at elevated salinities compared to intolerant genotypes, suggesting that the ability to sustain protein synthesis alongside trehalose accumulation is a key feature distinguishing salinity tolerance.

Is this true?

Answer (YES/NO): NO